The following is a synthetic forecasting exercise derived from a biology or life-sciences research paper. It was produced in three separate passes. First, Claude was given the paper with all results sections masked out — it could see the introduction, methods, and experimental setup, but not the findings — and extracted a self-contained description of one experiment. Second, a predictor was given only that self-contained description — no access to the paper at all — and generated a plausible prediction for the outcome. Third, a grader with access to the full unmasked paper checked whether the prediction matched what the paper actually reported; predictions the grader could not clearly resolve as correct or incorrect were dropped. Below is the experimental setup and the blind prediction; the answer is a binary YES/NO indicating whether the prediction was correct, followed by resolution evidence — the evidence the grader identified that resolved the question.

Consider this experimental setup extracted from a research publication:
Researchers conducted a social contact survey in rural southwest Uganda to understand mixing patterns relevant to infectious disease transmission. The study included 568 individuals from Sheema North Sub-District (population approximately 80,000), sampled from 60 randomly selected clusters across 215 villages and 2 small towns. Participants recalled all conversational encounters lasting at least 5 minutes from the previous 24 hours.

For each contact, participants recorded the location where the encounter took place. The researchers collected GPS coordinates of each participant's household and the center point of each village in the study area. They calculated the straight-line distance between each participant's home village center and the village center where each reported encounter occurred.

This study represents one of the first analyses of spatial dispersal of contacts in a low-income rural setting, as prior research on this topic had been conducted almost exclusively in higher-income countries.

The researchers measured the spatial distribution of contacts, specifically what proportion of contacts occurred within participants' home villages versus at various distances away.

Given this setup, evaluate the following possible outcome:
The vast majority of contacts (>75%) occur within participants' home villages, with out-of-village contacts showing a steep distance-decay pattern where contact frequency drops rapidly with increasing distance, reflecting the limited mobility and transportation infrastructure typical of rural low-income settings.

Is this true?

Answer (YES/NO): YES